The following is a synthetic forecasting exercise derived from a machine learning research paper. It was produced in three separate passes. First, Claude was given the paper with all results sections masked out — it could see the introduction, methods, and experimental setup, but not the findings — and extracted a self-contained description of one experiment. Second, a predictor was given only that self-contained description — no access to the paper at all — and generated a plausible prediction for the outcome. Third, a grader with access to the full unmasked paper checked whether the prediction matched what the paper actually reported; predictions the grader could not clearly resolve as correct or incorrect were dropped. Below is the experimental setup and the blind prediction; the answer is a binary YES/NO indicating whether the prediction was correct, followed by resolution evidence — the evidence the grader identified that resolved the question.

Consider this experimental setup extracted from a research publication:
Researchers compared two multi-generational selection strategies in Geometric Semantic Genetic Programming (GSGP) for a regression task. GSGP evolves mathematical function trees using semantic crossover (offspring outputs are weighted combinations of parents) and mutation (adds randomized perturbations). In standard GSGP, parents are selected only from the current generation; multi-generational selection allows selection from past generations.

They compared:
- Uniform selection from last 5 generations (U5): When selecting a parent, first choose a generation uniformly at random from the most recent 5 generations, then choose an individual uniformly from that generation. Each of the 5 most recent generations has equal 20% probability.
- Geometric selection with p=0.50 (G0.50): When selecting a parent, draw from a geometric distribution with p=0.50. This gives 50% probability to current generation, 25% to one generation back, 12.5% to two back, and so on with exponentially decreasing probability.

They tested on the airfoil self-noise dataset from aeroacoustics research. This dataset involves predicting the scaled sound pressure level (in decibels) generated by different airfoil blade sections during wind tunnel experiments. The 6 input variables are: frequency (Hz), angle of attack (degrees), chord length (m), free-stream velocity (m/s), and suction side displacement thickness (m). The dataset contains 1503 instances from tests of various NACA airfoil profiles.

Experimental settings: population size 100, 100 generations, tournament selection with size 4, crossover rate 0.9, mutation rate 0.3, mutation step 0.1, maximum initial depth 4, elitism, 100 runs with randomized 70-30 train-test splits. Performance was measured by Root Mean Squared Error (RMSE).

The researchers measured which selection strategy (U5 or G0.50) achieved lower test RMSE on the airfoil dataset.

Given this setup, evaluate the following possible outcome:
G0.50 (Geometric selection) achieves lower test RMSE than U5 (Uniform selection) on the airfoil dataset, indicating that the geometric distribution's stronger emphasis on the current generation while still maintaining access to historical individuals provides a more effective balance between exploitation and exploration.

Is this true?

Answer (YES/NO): NO